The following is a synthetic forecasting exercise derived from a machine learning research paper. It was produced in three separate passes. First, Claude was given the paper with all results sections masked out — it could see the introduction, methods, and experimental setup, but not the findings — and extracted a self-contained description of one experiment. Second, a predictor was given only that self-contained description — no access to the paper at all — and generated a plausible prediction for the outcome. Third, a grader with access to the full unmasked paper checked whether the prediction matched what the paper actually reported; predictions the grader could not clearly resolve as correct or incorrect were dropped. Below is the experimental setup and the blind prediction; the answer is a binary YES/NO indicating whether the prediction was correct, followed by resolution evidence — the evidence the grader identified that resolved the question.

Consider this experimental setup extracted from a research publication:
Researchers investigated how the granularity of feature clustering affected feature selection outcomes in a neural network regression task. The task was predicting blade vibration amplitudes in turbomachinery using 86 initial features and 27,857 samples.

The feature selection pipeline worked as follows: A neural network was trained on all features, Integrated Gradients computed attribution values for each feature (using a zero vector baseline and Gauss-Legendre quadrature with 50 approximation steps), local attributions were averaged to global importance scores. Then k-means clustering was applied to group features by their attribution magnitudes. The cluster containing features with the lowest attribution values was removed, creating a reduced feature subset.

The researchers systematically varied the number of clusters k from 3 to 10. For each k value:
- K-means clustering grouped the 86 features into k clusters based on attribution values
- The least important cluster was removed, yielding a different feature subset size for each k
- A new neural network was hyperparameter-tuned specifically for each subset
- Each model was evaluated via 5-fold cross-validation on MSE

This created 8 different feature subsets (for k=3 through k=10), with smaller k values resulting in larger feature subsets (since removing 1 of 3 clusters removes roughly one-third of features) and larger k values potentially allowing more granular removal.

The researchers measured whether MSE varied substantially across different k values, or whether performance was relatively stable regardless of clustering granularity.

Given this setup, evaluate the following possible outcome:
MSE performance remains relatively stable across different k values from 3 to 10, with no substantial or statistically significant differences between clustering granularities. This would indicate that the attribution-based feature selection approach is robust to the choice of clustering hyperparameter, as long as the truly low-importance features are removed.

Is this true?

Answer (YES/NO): NO